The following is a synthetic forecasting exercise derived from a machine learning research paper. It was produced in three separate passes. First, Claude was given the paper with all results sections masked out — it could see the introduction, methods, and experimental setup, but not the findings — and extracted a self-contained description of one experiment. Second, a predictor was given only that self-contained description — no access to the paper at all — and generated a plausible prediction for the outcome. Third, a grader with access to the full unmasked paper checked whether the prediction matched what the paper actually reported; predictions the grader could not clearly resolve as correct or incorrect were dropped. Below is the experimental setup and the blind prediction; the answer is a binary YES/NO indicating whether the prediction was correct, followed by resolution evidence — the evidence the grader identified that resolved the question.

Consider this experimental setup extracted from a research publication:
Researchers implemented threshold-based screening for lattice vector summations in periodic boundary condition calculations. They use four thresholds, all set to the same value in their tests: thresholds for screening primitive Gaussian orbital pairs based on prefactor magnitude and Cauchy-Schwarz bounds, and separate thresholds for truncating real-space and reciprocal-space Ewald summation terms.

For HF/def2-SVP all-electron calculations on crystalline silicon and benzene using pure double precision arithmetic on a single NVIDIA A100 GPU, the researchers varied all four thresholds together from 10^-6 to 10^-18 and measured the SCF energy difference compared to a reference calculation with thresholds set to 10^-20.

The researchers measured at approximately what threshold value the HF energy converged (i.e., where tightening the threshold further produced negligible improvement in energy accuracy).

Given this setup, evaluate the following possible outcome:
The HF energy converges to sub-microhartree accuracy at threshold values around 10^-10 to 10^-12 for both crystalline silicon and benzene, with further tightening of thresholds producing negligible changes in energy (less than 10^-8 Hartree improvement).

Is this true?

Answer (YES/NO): NO